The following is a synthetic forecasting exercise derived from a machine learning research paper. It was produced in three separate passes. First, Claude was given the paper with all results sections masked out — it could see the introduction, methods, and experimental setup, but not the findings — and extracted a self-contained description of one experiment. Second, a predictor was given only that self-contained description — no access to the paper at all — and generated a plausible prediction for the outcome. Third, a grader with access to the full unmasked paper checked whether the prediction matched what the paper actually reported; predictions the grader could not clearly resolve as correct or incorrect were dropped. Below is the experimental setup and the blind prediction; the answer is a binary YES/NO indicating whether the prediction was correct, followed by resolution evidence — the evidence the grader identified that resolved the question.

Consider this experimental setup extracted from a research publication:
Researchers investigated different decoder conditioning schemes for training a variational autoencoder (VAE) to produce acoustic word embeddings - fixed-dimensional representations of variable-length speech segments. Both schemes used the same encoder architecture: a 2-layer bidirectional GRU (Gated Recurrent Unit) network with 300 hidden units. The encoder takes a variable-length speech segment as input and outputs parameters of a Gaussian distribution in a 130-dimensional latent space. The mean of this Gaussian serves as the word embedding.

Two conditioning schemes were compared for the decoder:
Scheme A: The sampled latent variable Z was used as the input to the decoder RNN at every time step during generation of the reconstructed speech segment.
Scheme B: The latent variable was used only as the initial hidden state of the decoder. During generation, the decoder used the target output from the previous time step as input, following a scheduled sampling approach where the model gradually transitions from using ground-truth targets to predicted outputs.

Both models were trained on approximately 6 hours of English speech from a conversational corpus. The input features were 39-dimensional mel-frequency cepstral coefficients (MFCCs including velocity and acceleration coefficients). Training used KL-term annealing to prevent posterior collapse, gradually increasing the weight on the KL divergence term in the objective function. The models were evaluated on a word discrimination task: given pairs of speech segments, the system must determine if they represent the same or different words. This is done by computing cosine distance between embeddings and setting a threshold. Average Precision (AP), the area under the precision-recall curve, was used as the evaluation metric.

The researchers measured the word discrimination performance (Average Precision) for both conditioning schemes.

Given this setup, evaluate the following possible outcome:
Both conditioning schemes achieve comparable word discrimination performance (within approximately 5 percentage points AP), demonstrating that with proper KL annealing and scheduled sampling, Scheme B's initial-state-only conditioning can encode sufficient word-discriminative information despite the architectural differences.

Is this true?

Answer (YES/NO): NO